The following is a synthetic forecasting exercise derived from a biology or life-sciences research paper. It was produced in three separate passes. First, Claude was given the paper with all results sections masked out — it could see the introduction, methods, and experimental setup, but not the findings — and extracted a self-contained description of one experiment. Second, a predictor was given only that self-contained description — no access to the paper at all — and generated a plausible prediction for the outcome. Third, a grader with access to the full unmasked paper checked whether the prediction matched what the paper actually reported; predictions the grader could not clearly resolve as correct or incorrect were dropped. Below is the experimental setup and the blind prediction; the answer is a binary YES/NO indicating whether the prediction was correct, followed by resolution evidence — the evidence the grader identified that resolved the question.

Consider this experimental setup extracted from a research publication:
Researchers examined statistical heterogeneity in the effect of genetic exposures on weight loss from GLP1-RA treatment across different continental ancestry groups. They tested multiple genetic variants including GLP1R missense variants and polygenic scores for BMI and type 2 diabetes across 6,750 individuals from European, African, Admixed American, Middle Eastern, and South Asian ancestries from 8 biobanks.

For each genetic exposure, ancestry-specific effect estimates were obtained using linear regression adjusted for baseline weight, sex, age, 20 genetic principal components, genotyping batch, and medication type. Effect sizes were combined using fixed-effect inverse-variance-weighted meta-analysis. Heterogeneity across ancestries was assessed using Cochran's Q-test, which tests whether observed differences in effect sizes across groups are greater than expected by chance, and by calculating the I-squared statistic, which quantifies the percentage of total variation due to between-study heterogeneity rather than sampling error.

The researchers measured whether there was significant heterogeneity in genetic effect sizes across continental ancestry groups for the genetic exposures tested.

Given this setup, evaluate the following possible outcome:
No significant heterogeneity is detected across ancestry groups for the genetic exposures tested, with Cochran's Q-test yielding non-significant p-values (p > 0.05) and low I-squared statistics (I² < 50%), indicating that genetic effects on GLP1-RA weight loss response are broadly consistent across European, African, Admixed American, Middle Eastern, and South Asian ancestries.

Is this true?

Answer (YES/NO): YES